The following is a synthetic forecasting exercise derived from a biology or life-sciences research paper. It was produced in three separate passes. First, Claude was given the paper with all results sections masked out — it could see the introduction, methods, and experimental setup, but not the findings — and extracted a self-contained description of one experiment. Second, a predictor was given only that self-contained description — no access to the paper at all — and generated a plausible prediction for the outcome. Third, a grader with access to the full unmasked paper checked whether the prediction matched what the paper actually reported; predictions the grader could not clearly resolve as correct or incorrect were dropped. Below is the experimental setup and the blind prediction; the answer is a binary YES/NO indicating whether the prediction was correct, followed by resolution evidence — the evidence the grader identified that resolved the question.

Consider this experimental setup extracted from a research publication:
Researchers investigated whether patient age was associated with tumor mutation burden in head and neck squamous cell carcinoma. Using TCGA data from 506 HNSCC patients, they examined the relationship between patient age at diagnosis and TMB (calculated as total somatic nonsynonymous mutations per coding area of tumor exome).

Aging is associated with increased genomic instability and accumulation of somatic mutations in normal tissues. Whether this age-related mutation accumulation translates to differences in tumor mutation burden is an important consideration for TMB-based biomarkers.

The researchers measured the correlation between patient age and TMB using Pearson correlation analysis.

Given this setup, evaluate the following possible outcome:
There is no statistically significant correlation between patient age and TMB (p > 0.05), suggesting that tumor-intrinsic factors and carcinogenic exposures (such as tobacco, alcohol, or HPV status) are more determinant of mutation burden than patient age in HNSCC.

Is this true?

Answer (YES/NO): NO